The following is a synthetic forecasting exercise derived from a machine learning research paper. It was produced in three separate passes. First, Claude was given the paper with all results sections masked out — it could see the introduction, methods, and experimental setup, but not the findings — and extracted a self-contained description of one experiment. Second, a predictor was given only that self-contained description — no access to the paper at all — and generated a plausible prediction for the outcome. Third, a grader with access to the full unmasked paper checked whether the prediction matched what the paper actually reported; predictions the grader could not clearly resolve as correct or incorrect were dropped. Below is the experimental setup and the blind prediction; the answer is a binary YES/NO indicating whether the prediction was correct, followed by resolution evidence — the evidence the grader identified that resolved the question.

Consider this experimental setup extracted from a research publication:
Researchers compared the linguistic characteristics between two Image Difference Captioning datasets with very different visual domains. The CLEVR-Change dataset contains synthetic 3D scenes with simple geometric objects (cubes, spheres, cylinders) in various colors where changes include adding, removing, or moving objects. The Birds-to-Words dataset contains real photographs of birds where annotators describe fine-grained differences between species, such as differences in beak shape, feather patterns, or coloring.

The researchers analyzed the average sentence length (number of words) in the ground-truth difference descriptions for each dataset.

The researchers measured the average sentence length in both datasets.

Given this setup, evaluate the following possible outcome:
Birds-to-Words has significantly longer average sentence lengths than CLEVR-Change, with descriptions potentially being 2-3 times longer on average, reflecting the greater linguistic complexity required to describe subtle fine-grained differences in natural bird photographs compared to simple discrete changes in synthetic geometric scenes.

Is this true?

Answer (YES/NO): YES